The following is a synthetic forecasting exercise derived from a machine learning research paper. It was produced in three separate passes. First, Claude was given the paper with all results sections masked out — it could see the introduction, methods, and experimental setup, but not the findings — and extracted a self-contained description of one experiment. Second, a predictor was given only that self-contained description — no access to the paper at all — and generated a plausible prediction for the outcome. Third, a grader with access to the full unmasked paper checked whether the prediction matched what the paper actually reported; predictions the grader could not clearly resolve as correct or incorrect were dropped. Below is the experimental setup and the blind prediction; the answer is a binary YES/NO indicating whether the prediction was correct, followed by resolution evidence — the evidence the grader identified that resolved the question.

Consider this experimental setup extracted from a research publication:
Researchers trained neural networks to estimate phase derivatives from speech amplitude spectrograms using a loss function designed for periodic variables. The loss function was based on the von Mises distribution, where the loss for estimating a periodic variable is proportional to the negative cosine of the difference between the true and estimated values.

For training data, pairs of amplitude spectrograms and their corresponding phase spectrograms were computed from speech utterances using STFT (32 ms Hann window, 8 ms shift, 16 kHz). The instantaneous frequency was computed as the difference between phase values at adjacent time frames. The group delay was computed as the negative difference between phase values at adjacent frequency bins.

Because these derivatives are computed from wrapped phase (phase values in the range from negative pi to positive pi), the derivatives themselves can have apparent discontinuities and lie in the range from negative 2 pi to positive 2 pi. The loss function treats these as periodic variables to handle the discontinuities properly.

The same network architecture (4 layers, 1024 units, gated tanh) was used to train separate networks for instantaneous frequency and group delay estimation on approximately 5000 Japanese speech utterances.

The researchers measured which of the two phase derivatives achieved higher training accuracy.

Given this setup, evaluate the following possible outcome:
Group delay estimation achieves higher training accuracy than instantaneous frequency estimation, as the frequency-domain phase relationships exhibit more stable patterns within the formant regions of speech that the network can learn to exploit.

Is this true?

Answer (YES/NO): YES